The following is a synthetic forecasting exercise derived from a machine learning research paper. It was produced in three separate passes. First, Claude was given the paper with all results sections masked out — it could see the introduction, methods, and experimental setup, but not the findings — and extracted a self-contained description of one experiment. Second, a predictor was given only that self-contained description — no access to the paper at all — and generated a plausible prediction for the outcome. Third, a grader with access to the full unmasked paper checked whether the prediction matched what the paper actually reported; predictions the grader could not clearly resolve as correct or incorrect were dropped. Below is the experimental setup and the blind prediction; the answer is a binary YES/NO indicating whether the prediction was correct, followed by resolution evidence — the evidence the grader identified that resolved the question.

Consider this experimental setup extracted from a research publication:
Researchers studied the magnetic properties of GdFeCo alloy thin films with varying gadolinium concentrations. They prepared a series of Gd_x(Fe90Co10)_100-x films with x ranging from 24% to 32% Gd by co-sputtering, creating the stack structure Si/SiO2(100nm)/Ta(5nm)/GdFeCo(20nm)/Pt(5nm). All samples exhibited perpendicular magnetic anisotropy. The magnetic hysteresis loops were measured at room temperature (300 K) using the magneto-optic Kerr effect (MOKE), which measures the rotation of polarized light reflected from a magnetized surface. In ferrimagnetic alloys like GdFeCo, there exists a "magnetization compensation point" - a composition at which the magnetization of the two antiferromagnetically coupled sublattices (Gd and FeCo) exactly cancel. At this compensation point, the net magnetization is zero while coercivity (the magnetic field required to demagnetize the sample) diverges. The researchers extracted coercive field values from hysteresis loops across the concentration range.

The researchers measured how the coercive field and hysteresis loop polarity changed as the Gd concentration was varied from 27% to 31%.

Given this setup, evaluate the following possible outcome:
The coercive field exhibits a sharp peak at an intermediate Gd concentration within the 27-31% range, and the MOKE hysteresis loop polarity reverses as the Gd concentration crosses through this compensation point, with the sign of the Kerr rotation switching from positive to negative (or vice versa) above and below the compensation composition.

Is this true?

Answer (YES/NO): YES